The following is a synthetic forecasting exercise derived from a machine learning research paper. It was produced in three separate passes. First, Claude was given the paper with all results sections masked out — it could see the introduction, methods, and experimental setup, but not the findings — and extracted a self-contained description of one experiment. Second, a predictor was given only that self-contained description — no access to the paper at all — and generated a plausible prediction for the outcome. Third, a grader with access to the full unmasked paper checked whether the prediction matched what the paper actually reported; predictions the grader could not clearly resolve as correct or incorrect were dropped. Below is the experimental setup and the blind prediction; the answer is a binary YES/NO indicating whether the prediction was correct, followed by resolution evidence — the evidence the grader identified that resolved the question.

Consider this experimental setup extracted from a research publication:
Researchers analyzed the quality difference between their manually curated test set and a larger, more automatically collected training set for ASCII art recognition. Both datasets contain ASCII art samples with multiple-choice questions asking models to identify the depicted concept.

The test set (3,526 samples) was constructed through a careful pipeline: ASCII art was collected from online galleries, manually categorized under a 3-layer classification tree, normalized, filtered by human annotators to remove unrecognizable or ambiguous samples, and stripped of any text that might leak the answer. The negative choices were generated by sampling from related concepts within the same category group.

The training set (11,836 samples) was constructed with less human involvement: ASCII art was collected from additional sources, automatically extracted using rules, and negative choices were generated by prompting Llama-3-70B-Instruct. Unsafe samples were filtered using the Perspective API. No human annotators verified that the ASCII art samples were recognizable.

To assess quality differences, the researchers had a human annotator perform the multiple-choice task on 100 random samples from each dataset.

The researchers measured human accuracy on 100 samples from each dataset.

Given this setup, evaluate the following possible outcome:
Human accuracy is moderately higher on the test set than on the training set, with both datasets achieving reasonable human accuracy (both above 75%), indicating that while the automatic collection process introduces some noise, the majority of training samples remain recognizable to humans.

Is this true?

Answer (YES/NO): NO